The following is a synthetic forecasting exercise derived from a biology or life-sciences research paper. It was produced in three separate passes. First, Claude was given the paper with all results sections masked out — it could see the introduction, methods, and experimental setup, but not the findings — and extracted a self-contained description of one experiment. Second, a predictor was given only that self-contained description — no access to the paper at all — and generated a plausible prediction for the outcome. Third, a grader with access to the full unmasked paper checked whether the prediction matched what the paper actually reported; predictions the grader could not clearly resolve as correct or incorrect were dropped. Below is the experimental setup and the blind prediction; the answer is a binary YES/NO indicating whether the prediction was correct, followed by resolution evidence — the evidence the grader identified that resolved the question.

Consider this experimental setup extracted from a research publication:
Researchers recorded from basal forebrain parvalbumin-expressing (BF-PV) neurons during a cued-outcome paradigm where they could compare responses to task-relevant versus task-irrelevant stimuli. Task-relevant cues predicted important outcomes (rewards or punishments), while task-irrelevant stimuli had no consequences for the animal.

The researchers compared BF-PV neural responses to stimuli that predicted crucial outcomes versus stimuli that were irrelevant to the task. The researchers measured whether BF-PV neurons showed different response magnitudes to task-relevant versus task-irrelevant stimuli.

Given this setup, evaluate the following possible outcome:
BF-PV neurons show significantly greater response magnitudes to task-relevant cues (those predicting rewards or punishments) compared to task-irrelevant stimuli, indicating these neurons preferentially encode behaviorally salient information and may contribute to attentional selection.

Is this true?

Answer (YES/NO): YES